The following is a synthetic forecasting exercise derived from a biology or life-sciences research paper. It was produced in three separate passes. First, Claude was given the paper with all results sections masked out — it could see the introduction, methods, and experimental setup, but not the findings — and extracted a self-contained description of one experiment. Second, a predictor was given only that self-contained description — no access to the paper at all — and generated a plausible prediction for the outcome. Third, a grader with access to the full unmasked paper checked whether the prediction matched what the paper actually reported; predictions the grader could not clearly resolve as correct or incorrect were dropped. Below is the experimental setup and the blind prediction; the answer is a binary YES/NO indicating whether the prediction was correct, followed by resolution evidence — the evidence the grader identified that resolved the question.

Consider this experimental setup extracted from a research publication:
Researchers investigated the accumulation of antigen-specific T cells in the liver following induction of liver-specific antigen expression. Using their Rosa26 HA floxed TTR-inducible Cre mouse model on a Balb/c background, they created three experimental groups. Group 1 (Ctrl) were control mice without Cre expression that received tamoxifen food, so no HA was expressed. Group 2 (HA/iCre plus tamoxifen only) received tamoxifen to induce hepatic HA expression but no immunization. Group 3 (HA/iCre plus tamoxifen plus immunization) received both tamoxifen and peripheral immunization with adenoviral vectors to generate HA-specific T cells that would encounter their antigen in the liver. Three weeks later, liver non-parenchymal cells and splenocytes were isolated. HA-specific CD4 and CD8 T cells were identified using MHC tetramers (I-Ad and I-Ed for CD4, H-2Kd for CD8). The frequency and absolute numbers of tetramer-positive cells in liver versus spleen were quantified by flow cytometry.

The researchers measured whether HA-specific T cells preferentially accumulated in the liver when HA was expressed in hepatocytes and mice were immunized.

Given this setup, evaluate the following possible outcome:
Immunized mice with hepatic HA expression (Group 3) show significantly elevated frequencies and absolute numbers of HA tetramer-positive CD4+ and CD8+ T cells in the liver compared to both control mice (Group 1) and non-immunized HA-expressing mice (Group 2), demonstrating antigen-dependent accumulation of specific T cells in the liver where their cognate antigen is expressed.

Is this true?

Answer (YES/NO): NO